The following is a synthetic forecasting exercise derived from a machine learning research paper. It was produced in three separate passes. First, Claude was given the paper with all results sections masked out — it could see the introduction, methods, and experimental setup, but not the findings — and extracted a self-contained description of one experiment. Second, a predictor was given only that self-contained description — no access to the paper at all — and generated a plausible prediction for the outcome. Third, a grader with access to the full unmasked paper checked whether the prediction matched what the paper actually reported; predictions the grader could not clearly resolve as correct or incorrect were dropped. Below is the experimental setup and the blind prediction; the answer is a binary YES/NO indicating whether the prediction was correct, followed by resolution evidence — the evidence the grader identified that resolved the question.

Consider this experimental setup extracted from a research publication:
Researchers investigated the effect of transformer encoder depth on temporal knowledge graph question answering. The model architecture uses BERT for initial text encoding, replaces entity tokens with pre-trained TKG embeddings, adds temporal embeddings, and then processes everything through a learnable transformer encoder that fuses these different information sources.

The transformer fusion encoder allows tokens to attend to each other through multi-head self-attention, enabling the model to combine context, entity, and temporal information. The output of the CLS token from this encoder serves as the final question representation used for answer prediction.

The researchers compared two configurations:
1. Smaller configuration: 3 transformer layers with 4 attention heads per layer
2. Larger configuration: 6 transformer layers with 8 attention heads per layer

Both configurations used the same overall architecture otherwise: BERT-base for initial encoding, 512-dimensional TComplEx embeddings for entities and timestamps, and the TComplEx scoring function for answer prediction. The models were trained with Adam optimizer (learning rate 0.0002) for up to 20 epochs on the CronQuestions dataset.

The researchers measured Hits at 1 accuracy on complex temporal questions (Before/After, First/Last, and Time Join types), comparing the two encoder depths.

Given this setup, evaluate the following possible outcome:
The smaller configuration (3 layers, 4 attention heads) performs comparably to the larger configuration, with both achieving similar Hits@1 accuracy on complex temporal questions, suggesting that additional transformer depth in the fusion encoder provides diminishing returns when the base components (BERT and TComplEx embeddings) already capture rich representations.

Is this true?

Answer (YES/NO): YES